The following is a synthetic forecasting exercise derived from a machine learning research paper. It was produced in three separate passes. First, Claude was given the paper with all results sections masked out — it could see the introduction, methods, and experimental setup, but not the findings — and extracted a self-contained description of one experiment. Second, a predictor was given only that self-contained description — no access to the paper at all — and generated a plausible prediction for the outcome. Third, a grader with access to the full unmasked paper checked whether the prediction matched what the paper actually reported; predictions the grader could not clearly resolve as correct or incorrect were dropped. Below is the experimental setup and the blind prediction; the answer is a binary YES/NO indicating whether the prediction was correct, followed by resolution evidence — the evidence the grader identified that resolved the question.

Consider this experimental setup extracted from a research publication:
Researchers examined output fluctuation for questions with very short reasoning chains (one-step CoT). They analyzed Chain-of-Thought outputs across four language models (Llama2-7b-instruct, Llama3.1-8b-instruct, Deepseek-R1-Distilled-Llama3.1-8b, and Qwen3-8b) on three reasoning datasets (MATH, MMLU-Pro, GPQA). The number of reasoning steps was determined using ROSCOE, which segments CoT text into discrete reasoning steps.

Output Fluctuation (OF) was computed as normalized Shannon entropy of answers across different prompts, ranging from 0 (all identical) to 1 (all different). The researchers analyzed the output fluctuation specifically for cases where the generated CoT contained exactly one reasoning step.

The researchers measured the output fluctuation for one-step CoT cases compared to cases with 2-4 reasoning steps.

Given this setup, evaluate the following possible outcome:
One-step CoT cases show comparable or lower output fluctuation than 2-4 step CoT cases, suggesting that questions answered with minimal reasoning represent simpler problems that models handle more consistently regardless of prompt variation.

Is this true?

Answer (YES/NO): YES